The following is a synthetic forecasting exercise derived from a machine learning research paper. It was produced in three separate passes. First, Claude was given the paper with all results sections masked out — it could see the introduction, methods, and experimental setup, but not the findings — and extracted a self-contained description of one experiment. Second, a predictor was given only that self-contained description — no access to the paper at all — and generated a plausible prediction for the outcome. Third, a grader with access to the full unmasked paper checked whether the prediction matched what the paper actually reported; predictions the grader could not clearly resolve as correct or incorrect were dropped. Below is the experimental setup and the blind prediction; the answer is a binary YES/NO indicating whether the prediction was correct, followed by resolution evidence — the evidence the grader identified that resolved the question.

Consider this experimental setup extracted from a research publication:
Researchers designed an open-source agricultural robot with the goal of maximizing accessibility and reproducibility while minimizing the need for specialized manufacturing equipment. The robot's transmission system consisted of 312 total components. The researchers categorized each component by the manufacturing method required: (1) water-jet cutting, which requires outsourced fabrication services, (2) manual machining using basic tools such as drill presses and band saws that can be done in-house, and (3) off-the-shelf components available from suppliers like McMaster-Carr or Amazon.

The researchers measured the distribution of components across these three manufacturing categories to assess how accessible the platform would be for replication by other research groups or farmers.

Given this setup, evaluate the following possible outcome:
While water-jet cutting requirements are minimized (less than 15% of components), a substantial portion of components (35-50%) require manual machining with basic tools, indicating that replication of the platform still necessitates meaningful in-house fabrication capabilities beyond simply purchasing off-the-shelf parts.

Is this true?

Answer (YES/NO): NO